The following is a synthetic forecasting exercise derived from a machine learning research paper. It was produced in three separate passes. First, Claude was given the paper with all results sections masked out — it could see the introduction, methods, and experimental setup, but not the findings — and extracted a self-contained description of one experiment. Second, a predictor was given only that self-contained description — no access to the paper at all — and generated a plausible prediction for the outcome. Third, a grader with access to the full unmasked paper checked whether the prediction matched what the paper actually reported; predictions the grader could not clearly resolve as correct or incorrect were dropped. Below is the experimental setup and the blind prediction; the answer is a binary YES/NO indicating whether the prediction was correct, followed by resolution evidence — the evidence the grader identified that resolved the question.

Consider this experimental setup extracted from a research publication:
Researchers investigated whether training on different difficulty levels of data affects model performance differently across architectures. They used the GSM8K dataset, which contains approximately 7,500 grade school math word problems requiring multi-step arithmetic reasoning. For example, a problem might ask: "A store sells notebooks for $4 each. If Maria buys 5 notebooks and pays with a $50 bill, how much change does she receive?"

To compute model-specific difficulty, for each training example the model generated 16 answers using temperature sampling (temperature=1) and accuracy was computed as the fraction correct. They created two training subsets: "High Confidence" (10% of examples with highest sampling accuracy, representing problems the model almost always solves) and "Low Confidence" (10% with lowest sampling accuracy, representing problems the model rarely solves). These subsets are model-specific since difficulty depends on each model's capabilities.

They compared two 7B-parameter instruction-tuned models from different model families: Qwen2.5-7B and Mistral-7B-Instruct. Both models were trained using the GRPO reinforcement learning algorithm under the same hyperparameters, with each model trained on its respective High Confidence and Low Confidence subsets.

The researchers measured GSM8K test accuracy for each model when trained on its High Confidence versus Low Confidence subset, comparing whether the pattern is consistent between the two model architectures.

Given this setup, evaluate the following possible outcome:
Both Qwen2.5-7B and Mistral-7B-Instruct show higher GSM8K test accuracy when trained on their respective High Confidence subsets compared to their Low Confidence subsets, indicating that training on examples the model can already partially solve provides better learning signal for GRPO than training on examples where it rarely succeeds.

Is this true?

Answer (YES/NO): NO